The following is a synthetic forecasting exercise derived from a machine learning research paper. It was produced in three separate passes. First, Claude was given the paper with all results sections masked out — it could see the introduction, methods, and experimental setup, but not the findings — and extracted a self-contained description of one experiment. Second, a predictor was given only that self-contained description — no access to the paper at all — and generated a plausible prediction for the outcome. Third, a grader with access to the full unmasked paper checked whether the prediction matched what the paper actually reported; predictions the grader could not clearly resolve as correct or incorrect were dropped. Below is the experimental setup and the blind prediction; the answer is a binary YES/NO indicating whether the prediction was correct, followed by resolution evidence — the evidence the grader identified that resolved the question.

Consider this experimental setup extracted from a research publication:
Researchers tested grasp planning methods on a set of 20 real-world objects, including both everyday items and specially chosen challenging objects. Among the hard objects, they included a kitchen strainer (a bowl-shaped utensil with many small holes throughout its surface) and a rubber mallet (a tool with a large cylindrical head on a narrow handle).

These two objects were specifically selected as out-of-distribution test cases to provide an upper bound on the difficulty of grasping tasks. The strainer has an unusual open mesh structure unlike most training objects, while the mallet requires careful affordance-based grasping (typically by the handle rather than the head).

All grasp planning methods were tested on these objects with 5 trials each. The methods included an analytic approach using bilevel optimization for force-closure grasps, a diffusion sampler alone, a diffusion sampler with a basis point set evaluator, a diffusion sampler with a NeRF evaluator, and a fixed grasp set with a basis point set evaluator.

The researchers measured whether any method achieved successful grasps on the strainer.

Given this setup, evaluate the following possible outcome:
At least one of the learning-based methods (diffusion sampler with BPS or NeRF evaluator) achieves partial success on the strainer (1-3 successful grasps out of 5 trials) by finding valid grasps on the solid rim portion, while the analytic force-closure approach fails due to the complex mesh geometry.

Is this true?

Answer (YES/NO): NO